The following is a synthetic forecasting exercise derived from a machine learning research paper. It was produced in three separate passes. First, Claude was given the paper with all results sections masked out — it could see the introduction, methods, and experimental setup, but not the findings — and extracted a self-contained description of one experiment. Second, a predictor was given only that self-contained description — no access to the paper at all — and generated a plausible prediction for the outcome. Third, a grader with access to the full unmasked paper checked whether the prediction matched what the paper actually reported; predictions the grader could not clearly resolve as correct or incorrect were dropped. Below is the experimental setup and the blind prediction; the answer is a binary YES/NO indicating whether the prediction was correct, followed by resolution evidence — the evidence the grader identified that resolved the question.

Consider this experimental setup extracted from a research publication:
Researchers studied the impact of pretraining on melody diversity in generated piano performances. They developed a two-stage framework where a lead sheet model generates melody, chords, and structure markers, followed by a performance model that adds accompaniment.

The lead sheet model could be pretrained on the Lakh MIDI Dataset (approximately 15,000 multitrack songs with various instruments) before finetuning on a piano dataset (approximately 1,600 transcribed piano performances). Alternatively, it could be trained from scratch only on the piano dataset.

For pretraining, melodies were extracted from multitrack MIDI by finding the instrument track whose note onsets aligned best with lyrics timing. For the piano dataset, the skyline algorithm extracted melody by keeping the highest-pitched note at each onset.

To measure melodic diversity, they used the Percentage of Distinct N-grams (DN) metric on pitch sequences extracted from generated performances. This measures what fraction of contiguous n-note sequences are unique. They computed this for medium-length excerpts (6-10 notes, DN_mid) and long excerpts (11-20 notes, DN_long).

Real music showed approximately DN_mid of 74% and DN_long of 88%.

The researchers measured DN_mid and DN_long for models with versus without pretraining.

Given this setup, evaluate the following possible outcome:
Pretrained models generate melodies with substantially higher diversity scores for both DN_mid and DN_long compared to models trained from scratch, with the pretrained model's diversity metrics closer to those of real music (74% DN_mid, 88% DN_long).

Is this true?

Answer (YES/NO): NO